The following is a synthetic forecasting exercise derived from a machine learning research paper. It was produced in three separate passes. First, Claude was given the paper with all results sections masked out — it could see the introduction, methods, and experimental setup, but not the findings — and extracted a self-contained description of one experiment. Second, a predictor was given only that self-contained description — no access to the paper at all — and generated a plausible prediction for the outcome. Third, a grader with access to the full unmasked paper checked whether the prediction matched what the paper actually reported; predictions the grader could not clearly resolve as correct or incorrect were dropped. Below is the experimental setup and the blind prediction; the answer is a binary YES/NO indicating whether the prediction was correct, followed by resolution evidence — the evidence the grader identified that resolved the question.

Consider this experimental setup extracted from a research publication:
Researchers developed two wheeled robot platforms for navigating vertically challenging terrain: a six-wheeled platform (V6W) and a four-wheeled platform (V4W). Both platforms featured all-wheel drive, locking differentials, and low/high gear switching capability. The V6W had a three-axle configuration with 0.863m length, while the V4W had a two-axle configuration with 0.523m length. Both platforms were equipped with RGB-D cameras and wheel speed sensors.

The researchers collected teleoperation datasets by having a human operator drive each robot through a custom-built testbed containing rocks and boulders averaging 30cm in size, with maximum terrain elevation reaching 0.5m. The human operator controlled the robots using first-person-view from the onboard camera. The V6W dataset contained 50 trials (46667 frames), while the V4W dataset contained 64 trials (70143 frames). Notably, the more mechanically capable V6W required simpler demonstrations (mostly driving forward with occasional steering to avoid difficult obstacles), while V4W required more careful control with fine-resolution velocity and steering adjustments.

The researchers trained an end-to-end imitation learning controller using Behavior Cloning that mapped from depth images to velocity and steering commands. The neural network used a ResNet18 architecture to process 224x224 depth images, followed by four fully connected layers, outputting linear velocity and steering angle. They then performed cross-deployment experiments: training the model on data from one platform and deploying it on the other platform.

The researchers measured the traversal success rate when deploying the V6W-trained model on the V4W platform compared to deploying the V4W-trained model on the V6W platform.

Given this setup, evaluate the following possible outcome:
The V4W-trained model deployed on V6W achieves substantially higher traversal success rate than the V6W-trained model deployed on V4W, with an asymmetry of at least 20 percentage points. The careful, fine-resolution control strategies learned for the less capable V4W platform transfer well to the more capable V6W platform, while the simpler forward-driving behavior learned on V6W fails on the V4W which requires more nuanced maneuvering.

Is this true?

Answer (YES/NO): YES